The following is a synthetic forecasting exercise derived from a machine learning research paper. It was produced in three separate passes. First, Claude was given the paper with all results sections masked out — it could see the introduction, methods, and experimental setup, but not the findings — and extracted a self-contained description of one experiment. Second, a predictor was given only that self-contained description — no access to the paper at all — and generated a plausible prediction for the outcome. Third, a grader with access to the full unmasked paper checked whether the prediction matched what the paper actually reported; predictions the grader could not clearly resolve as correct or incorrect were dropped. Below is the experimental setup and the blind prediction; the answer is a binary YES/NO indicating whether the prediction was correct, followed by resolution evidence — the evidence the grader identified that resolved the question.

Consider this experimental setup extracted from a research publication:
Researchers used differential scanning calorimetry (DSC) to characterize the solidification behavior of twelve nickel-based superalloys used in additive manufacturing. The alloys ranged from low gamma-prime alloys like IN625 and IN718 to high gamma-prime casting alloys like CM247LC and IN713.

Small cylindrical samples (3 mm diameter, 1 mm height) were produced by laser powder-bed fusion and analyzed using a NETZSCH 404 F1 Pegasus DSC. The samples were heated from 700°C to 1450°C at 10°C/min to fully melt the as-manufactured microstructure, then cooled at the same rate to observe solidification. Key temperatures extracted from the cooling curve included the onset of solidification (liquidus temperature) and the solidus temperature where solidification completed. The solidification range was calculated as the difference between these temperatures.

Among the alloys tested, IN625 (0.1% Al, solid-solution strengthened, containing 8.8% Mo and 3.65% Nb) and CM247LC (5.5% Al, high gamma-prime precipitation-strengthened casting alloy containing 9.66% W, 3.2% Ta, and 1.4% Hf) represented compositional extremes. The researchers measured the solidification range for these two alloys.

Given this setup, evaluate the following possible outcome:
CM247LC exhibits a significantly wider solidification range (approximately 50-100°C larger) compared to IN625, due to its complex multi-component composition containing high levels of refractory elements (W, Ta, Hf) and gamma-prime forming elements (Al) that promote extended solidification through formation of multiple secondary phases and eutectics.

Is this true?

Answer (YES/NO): NO